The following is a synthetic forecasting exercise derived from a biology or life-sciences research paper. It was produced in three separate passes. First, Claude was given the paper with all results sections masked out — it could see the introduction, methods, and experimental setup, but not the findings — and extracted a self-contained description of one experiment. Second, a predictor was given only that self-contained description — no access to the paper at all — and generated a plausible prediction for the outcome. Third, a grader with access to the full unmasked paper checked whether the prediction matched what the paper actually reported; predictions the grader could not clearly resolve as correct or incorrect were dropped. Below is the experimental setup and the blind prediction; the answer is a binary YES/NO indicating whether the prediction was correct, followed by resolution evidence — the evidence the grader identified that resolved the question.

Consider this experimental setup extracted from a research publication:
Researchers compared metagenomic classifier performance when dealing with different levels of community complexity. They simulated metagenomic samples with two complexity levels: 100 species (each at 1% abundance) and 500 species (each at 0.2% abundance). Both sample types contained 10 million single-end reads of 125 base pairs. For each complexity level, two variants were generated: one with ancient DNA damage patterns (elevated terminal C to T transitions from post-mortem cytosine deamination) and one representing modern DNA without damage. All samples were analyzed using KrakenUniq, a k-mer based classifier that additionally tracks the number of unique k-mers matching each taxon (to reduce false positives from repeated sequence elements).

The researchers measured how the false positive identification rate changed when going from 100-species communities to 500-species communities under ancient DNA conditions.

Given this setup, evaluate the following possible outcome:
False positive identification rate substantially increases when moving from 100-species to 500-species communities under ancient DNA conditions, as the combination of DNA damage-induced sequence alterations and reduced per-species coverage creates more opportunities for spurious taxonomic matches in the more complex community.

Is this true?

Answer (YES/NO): YES